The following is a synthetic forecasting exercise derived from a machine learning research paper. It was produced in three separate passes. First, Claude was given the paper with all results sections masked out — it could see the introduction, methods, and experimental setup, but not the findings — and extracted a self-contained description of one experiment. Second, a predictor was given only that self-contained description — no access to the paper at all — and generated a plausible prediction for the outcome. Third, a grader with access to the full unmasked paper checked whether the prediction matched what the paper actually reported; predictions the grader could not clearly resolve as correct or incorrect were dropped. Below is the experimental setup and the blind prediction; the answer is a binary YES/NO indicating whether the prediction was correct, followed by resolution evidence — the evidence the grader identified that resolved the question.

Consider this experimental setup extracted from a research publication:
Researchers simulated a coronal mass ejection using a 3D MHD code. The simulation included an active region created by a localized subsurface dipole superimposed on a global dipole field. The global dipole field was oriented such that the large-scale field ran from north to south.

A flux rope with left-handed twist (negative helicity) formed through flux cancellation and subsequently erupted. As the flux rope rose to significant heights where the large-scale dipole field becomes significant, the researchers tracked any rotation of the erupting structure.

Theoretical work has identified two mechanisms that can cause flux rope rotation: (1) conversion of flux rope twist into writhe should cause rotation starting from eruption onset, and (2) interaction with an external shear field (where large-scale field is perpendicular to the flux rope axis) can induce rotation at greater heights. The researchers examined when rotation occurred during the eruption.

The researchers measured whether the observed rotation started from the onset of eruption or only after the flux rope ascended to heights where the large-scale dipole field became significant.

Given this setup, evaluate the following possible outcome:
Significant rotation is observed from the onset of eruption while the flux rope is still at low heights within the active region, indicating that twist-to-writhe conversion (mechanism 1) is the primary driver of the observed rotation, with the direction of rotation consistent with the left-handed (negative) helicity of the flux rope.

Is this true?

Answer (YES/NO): NO